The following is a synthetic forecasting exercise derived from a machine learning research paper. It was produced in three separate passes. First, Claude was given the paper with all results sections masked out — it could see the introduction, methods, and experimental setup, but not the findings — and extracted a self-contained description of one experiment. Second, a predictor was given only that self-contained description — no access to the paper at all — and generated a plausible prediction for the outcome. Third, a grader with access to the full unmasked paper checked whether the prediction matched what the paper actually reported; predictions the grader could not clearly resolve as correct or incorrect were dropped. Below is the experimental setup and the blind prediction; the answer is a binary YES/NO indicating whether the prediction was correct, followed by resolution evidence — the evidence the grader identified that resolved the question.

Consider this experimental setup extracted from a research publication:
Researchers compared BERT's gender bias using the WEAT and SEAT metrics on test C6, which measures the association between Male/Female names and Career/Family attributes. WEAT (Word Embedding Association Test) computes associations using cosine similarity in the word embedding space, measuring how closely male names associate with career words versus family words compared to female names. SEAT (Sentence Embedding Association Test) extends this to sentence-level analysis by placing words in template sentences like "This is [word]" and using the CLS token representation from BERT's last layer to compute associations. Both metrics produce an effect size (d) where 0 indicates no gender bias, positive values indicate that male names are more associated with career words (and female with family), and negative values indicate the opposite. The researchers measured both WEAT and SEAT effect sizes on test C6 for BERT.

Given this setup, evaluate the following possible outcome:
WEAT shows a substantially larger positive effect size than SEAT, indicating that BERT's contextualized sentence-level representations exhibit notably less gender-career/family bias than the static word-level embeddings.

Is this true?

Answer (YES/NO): YES